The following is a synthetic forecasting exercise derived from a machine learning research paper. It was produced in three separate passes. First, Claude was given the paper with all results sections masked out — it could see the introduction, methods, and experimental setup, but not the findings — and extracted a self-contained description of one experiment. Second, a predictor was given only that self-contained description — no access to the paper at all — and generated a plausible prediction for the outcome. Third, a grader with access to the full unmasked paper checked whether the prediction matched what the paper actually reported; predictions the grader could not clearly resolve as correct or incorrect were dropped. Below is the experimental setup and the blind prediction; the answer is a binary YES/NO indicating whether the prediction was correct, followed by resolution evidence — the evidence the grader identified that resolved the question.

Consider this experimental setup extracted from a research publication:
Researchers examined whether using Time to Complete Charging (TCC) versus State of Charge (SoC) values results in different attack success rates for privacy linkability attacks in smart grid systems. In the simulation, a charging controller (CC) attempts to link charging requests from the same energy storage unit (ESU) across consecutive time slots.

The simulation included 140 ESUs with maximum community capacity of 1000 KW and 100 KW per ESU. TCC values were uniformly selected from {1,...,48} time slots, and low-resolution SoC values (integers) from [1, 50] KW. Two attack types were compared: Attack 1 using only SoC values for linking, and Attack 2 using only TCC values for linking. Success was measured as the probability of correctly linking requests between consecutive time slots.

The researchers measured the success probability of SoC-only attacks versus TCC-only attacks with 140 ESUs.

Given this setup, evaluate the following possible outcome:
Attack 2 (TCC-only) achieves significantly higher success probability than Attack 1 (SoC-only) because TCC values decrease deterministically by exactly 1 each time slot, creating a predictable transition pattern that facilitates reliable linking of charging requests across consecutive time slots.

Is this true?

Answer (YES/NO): NO